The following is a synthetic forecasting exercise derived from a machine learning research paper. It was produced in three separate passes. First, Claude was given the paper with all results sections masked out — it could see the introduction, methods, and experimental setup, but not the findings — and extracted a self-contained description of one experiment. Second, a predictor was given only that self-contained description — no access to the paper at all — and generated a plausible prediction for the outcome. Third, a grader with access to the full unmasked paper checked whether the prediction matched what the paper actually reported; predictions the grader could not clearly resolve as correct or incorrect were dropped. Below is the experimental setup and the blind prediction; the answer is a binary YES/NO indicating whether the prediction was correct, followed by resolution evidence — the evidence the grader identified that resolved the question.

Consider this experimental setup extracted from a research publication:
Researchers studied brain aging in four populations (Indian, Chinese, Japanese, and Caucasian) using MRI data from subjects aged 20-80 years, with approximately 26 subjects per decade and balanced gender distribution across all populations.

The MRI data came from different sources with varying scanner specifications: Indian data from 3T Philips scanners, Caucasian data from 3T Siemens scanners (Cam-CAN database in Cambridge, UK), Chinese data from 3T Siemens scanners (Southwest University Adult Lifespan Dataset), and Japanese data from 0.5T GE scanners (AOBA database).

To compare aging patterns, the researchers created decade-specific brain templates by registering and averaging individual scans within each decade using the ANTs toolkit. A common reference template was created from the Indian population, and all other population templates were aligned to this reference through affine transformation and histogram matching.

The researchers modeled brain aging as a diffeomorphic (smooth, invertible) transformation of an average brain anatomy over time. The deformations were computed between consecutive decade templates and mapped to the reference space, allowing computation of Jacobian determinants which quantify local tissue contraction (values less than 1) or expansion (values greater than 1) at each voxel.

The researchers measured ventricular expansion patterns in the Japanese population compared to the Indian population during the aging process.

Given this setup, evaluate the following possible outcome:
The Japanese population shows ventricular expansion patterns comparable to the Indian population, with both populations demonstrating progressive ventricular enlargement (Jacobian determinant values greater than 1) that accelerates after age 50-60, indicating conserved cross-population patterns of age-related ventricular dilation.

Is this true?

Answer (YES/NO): NO